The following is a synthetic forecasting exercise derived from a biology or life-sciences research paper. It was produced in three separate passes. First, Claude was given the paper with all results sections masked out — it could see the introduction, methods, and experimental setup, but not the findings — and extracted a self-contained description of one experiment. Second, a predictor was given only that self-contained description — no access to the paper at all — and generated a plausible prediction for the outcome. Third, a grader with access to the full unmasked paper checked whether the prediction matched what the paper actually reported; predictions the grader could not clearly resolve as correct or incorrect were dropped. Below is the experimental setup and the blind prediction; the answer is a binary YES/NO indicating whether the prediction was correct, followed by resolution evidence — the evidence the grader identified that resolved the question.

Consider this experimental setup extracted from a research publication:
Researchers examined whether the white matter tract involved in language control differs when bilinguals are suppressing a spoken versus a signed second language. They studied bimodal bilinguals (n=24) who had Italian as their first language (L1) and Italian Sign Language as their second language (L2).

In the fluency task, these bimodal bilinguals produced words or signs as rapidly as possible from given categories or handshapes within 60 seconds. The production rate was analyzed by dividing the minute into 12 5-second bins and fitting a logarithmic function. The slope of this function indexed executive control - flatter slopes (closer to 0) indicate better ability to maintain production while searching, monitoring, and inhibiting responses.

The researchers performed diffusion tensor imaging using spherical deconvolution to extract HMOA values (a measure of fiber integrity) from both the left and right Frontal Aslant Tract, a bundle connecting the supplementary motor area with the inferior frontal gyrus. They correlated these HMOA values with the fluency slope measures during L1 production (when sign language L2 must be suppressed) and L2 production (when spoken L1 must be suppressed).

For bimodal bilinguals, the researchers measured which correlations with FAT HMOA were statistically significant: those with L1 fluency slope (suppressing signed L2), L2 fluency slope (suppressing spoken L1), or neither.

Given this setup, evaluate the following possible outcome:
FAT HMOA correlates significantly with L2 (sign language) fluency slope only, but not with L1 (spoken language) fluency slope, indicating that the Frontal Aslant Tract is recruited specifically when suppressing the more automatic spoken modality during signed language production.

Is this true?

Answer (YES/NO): NO